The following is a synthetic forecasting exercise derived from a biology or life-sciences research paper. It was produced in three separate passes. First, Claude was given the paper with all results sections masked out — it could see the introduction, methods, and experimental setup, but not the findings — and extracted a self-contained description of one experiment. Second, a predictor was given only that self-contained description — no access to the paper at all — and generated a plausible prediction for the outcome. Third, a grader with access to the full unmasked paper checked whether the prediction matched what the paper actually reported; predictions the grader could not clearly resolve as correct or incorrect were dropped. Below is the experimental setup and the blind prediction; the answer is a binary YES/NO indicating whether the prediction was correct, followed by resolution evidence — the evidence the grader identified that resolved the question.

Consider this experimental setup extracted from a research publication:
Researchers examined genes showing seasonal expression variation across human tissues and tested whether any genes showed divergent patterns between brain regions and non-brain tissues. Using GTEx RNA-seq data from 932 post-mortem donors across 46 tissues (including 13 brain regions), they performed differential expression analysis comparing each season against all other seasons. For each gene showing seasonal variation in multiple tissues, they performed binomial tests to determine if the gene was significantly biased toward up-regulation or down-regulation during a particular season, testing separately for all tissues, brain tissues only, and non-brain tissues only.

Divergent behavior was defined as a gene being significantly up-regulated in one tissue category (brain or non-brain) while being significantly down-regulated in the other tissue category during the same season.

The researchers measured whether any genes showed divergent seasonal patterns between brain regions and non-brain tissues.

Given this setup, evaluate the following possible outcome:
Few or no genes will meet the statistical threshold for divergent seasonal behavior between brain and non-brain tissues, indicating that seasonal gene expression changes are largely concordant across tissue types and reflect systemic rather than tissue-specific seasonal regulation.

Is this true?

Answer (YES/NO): YES